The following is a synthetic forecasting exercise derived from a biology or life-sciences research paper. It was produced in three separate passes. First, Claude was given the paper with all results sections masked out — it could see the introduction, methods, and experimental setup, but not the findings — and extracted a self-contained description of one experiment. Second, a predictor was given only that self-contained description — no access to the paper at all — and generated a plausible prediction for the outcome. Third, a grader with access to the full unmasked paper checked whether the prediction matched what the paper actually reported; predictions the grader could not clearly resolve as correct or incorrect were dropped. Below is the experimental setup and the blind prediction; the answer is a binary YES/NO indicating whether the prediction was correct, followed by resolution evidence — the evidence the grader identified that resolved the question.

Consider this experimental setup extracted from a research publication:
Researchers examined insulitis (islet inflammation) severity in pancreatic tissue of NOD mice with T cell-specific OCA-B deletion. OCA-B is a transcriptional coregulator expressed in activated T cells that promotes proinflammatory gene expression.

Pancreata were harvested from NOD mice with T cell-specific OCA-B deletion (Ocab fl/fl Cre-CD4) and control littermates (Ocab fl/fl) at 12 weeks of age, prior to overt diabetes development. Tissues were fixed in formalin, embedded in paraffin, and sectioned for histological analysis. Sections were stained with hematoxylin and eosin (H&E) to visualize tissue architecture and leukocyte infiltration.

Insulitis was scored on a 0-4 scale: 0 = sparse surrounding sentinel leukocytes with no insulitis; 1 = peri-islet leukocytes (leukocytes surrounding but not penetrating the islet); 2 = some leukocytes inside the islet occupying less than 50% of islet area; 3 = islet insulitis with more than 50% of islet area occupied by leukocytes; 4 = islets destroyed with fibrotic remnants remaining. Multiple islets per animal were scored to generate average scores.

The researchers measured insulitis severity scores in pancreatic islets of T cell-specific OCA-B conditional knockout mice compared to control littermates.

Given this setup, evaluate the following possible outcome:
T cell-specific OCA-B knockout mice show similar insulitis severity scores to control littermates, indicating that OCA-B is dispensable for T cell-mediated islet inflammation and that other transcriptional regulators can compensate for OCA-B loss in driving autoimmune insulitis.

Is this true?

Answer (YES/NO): NO